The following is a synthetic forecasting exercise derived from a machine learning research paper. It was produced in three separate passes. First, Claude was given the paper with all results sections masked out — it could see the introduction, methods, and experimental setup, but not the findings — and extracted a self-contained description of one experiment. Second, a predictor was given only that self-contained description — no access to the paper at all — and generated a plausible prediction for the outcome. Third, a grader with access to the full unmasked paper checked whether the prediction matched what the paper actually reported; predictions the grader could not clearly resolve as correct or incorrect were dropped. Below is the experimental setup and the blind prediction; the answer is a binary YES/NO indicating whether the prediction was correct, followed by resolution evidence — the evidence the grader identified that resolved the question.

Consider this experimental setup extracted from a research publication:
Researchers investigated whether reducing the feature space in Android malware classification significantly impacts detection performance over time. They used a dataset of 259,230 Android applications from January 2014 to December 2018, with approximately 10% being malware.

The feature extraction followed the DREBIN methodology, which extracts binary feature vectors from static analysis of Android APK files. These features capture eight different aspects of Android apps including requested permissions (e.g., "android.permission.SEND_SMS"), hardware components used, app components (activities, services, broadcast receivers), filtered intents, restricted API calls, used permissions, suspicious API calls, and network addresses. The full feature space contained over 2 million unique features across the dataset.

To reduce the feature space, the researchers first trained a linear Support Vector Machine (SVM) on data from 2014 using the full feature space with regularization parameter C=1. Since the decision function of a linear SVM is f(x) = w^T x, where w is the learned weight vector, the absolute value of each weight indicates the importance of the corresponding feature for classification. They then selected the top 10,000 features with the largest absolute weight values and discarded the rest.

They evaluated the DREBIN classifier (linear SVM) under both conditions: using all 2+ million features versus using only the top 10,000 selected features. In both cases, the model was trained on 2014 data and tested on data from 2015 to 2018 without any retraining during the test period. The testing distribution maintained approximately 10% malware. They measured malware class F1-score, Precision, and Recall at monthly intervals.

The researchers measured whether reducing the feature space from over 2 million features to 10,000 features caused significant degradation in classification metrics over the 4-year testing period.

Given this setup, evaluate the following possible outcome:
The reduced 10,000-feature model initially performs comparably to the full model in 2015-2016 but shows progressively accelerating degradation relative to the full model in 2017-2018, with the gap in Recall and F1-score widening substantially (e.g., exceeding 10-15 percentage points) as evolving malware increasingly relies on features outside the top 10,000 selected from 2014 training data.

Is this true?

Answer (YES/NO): NO